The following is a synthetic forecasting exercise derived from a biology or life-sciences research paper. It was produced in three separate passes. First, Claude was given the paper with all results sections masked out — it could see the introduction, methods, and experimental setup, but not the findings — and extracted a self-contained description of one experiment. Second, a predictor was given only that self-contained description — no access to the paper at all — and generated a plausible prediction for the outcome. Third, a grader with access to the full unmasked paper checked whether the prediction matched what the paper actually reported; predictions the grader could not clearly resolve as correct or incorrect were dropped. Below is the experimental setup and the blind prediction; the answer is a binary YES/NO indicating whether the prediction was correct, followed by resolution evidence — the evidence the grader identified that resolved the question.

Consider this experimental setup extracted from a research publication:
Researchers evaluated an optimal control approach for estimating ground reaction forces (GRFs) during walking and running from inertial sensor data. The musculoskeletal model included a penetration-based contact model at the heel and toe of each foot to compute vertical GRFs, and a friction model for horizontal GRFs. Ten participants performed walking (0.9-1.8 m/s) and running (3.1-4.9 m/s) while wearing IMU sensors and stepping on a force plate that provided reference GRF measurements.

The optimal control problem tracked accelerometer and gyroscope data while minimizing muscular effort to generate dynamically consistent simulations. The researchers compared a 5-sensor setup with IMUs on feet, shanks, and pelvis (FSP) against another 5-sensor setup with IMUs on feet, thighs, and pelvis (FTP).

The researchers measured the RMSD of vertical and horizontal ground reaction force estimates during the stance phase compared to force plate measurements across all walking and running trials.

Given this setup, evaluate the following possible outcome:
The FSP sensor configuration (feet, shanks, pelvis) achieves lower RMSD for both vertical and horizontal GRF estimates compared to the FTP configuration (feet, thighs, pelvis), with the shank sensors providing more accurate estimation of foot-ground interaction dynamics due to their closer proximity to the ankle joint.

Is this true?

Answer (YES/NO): NO